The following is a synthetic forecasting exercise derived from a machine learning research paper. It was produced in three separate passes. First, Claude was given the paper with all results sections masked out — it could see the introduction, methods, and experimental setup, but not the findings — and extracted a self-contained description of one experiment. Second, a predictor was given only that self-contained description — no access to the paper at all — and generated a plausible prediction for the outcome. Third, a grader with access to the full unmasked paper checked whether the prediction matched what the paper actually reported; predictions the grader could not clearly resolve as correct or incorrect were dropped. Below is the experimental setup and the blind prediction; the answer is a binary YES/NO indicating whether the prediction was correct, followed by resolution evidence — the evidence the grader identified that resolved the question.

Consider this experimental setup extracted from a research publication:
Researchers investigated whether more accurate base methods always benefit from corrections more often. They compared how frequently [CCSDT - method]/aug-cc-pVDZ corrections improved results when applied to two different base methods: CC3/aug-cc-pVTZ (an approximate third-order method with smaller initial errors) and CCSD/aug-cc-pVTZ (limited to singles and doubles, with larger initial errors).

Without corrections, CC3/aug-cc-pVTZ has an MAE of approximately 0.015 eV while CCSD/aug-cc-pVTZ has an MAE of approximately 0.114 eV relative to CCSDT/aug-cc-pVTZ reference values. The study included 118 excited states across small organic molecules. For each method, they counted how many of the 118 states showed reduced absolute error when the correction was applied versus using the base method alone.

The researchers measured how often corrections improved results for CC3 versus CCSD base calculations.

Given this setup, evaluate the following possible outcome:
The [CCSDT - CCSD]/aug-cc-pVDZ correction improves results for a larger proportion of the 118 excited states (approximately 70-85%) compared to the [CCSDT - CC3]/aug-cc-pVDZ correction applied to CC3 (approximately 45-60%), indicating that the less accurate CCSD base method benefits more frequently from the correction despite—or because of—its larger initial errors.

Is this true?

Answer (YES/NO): NO